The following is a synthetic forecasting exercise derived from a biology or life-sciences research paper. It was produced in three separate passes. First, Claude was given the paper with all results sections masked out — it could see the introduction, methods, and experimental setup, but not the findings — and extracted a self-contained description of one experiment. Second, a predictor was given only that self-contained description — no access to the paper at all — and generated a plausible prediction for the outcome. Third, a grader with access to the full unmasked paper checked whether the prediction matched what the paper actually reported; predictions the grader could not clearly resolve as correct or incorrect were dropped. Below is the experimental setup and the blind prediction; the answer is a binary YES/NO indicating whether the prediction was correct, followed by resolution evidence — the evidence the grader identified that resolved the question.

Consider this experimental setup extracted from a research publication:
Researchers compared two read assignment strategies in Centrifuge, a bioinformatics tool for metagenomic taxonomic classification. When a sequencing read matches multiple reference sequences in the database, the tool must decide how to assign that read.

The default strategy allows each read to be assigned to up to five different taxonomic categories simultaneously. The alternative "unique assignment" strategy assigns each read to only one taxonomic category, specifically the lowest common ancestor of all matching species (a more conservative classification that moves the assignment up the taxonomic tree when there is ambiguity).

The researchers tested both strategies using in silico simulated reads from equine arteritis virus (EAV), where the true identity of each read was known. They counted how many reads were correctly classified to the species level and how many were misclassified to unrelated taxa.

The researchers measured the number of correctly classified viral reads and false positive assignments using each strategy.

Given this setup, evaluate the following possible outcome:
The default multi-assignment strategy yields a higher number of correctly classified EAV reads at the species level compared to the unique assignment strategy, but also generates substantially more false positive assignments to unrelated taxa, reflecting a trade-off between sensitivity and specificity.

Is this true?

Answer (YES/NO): NO